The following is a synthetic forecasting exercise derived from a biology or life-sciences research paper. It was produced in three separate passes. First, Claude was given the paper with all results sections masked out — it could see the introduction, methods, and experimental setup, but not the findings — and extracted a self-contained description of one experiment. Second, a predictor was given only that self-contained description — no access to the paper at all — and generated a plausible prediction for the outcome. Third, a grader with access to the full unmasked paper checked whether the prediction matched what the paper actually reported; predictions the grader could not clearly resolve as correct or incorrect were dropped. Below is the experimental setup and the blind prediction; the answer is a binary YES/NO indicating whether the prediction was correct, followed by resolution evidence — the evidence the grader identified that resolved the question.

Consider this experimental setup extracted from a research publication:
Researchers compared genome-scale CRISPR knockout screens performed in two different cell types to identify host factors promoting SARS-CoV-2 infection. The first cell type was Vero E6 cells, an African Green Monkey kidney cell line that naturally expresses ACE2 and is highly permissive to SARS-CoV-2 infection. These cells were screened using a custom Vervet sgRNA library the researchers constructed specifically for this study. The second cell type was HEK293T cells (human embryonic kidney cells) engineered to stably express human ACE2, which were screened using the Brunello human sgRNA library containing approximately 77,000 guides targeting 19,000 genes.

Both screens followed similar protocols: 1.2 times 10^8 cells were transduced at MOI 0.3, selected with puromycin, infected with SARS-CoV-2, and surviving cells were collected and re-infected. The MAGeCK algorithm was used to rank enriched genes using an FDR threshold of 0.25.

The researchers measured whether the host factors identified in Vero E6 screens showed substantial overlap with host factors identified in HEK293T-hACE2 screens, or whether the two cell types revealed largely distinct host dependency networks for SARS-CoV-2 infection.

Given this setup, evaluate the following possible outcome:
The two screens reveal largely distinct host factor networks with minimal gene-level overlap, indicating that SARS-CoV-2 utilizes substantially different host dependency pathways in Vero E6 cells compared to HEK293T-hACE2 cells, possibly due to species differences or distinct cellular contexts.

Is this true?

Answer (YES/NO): YES